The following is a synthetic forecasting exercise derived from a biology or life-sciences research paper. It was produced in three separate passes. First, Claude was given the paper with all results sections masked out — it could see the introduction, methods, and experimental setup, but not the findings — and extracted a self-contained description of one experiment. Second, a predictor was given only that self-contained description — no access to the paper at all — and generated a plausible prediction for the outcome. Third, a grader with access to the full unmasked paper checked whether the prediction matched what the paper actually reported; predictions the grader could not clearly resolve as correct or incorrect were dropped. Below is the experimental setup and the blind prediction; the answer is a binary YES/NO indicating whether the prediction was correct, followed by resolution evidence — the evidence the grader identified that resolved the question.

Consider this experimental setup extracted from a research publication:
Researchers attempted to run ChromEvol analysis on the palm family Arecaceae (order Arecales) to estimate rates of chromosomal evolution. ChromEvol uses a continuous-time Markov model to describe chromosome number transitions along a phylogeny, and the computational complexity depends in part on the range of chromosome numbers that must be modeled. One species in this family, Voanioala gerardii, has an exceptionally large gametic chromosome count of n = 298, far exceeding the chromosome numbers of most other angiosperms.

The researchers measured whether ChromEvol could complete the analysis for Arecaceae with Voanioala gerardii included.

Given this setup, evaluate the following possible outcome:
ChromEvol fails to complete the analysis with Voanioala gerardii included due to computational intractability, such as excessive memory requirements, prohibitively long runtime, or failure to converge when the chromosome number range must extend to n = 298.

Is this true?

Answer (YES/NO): YES